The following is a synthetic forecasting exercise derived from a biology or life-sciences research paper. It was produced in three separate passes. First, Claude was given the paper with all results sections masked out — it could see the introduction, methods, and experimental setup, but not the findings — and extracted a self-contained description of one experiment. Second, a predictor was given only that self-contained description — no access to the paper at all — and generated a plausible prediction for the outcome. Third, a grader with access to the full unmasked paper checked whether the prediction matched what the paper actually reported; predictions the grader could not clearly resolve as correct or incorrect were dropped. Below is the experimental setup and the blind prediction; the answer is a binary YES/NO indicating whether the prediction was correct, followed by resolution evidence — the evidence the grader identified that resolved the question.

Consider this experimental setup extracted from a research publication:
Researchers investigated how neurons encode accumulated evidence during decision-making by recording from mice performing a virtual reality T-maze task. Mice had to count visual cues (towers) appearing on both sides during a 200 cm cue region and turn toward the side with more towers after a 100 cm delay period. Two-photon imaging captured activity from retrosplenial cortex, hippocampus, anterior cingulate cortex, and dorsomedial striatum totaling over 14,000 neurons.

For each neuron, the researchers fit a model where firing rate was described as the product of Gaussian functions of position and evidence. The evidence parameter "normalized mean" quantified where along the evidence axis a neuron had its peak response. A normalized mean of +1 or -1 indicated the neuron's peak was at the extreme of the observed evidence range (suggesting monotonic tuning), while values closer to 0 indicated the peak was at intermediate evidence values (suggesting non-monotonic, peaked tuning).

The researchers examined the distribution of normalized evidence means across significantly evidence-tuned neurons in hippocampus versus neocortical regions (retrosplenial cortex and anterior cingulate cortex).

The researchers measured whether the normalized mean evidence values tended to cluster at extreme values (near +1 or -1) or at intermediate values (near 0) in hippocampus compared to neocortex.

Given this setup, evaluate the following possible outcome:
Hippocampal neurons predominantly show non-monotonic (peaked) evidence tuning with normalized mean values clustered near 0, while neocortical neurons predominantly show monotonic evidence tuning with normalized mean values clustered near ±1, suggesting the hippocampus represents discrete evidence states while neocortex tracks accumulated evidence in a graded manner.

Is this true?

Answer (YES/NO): NO